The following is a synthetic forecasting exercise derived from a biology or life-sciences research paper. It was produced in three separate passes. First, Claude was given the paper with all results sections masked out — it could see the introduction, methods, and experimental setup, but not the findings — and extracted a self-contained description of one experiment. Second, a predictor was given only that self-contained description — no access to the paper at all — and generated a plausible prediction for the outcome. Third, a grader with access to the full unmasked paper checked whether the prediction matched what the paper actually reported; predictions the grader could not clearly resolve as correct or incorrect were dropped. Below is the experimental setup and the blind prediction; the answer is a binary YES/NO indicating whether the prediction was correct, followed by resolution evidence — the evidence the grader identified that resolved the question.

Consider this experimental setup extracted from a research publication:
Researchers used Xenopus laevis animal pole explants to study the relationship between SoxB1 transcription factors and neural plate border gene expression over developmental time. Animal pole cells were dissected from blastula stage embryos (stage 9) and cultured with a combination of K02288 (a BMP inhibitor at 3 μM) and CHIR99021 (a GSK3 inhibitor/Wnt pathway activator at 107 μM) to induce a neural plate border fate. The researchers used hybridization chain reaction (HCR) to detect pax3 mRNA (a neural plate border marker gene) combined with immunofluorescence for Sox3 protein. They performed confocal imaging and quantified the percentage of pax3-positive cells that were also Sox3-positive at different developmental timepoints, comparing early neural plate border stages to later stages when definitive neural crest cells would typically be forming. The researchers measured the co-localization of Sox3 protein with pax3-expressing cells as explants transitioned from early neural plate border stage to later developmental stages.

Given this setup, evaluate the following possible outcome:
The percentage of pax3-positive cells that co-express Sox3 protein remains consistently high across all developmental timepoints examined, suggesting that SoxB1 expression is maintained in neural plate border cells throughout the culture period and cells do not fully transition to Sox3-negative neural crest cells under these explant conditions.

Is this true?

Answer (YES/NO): NO